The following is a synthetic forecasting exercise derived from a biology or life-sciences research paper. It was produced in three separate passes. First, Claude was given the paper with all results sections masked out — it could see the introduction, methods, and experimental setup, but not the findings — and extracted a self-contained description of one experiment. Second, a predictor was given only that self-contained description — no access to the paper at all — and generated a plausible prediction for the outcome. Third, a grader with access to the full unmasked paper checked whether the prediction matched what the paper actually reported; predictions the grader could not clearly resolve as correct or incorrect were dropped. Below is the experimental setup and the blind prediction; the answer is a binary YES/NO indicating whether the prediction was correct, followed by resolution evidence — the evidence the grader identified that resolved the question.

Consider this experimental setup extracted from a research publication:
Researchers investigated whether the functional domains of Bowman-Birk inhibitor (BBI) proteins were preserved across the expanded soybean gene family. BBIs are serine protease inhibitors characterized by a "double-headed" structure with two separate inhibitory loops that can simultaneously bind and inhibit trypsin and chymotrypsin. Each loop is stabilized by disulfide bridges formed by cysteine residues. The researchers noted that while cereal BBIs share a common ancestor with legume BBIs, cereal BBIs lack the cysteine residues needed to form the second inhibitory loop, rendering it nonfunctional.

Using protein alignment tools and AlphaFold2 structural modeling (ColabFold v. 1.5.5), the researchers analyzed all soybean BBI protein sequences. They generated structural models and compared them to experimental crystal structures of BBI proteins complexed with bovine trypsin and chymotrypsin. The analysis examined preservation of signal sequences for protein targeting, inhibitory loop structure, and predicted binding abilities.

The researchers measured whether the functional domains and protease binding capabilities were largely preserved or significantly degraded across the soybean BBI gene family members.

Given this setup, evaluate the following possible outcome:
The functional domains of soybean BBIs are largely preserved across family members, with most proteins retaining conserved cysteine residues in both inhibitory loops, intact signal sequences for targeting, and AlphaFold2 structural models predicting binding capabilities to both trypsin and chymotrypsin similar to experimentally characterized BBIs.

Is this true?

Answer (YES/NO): YES